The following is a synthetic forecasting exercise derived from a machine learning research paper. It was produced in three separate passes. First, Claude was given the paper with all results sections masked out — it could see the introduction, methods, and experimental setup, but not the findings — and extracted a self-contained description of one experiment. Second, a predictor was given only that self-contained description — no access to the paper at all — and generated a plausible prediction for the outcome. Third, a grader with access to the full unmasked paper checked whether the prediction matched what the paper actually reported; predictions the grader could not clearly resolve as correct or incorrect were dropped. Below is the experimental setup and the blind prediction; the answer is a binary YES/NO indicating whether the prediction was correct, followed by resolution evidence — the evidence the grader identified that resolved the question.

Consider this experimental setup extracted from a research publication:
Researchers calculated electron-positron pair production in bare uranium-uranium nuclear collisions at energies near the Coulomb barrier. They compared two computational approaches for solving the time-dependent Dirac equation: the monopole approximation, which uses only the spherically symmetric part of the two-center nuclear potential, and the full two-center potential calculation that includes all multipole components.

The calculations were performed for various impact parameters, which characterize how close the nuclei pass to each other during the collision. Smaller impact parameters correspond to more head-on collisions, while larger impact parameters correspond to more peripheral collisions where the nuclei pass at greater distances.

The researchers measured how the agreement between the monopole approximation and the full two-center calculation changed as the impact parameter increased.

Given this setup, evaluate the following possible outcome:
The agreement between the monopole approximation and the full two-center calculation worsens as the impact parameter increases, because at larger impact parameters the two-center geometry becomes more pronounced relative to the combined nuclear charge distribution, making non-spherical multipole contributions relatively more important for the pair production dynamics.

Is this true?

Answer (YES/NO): YES